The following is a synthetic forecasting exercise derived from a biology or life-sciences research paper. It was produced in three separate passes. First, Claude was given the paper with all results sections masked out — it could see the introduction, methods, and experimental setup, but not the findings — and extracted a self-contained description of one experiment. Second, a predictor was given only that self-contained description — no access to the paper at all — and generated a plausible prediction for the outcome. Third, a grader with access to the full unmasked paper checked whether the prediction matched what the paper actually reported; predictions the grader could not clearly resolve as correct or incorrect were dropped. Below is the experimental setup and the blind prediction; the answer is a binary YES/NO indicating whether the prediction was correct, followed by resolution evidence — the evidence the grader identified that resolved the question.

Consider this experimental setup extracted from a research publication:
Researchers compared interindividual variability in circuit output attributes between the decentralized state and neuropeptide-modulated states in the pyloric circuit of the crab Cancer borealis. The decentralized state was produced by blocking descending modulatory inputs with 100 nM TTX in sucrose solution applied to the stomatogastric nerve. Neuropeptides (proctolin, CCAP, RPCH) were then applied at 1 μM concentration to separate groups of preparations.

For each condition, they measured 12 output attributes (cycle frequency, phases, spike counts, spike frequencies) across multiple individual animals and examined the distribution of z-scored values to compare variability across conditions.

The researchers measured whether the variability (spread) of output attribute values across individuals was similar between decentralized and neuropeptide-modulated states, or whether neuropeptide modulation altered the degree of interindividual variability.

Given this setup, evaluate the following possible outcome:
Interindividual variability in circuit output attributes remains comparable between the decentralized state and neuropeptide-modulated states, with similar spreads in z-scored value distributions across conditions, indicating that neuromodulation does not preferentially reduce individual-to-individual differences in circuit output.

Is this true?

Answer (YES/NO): NO